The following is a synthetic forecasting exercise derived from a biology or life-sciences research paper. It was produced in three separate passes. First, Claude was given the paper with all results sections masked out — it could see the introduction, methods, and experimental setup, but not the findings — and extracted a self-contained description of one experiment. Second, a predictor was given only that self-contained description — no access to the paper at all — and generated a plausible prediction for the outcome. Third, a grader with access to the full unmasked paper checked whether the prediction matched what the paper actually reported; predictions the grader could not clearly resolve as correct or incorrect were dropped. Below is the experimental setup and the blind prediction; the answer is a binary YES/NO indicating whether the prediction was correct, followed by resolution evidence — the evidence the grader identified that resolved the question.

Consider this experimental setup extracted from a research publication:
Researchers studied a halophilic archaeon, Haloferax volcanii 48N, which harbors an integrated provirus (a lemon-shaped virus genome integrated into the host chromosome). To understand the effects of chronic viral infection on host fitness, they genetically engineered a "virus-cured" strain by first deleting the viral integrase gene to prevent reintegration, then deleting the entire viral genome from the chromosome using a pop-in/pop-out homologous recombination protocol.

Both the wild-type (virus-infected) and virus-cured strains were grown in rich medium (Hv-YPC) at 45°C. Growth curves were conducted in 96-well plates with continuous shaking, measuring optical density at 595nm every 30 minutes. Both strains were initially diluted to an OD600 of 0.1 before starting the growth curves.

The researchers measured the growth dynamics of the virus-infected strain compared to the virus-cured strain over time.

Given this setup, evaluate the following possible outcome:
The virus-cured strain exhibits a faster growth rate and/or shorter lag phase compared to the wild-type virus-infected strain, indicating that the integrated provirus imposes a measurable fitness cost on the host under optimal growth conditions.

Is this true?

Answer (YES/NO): YES